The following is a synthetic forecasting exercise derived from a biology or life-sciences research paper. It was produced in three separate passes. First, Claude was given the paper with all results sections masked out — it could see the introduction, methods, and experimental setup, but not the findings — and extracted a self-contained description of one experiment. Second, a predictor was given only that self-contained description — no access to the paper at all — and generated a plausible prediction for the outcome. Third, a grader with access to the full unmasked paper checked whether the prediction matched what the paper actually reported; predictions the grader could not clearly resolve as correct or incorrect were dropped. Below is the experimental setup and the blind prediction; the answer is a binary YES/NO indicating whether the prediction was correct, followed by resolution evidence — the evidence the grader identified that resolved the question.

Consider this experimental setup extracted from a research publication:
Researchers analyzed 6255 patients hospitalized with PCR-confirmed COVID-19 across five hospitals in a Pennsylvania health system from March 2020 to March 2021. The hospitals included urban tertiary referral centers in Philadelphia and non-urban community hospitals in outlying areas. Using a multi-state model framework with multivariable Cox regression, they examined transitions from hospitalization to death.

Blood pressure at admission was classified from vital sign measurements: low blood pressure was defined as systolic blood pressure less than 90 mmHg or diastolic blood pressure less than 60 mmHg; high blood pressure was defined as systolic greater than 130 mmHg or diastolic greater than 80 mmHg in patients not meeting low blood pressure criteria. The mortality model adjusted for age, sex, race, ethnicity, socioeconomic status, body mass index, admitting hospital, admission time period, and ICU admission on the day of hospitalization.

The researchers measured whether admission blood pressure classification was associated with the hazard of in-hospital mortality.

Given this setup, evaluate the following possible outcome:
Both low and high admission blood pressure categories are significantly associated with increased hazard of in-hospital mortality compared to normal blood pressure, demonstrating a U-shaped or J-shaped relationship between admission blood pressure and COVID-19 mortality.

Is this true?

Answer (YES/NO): NO